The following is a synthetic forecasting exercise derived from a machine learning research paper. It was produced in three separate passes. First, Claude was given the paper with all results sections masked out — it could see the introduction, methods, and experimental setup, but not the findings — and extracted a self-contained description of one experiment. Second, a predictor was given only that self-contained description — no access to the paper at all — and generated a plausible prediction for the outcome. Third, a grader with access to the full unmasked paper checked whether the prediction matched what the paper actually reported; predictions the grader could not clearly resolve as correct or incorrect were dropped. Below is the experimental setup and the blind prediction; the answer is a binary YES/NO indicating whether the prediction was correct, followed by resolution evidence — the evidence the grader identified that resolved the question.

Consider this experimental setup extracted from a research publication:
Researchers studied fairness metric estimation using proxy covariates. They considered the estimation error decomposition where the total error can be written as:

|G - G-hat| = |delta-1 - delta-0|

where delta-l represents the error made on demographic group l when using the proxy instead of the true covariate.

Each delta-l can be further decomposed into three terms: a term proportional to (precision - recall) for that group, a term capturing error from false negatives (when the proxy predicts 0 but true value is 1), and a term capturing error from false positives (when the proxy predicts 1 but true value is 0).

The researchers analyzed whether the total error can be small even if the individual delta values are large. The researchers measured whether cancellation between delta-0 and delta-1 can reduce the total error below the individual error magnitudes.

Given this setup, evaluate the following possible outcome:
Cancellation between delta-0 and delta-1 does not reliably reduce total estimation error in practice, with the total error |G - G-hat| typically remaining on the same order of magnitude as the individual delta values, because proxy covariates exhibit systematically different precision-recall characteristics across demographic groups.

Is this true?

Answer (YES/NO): NO